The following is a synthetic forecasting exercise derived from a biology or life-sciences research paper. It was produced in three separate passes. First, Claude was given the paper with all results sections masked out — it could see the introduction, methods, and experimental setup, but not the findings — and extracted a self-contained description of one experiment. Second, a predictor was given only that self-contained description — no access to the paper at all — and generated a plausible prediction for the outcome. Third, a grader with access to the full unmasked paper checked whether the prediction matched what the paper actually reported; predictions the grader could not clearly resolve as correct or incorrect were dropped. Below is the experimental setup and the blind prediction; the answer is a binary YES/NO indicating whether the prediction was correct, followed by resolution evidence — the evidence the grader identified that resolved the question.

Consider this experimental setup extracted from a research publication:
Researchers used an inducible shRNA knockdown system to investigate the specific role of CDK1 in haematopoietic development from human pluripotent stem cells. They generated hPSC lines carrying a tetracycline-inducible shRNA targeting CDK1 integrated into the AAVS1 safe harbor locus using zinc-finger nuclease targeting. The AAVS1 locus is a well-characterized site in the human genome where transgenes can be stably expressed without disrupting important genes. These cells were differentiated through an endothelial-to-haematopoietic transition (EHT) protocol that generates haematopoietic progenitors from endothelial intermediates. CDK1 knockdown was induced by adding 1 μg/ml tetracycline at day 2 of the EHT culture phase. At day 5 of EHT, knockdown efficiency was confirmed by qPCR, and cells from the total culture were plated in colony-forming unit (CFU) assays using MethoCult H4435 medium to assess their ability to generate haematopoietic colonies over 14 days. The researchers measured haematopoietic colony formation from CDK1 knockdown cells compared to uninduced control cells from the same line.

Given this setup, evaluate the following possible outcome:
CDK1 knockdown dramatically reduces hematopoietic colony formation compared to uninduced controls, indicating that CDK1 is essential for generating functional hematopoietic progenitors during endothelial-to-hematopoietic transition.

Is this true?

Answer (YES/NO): YES